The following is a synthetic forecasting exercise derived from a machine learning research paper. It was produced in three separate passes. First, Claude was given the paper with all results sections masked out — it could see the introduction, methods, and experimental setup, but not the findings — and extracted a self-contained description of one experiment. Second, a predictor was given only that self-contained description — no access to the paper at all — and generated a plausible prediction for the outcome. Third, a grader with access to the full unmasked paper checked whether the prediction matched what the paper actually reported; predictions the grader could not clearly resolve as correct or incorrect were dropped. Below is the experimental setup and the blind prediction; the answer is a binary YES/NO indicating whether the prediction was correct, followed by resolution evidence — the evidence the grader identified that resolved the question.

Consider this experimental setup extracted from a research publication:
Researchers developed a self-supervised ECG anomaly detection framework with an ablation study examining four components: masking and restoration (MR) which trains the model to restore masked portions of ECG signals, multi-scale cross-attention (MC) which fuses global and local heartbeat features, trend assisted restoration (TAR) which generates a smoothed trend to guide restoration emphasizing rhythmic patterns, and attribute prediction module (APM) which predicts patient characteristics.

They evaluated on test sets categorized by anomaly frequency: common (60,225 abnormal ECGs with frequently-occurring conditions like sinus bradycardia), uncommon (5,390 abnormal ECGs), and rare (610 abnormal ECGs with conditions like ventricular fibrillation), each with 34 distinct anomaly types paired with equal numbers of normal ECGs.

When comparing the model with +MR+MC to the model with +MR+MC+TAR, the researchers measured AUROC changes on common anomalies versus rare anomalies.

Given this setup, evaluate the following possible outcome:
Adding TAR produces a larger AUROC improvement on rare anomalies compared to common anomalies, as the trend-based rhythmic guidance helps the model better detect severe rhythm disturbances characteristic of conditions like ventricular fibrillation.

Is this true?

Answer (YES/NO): NO